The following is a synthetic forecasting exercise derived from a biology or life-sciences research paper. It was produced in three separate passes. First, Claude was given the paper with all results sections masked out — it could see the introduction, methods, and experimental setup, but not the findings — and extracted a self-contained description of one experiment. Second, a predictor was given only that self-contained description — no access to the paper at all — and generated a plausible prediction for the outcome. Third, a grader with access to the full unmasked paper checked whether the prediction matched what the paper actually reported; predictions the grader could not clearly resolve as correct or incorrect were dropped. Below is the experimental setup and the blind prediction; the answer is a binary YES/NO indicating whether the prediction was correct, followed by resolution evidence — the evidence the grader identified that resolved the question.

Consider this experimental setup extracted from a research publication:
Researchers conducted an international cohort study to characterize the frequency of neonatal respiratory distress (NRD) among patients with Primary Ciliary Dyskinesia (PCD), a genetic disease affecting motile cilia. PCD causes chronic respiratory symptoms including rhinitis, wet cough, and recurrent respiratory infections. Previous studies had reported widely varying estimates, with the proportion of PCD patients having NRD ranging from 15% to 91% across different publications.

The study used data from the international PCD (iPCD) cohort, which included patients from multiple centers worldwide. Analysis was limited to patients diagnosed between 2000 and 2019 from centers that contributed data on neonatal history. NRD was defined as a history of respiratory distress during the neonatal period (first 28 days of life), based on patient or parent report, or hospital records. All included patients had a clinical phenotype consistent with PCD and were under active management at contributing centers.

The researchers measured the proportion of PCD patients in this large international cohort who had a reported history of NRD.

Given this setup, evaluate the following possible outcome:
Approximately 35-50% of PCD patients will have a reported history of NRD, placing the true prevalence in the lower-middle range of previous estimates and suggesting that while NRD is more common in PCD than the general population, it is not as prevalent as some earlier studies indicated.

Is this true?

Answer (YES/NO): NO